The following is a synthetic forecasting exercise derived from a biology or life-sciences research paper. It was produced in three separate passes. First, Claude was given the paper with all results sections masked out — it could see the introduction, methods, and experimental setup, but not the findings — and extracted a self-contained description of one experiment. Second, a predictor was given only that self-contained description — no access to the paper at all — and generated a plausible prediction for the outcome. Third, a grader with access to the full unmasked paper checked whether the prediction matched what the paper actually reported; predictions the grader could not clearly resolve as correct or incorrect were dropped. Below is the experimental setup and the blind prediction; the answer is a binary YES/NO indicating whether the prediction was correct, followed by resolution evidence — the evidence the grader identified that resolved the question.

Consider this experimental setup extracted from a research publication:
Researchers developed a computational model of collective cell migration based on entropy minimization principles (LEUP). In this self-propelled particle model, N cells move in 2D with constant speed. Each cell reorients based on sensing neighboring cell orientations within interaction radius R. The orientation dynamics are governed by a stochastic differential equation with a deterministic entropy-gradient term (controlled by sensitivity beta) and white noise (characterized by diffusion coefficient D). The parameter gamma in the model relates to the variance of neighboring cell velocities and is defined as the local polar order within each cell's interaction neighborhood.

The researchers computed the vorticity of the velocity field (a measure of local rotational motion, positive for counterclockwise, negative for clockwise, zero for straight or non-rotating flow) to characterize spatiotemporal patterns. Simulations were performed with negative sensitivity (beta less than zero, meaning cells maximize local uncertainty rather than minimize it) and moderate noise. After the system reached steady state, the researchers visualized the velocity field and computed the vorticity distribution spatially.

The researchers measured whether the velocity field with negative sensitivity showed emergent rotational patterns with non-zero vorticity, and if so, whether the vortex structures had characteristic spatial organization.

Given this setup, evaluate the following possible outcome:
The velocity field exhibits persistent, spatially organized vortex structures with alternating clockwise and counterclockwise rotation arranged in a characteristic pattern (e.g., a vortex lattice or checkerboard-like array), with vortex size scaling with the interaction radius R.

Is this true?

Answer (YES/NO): NO